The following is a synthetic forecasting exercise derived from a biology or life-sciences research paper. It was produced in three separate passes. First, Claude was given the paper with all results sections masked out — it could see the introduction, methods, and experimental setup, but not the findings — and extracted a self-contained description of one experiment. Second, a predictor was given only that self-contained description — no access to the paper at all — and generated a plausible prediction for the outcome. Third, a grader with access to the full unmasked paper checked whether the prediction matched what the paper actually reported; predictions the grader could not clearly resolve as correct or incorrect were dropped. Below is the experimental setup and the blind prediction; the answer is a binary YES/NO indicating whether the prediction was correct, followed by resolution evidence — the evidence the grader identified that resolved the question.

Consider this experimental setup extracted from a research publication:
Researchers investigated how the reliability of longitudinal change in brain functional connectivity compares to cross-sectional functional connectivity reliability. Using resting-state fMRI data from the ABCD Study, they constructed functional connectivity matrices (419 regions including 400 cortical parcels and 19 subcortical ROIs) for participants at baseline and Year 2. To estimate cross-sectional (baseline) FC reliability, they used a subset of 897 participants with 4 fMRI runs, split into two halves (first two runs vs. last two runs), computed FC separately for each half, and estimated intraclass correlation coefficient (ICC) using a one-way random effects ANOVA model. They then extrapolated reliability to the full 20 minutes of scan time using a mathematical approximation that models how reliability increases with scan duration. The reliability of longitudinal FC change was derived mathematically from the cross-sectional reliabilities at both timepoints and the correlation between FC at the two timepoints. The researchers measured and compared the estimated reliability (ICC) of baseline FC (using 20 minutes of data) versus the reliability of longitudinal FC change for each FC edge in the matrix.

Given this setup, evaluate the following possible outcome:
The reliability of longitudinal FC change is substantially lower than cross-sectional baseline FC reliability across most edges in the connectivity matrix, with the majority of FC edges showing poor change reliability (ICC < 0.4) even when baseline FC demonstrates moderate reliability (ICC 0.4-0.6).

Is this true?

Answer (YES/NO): YES